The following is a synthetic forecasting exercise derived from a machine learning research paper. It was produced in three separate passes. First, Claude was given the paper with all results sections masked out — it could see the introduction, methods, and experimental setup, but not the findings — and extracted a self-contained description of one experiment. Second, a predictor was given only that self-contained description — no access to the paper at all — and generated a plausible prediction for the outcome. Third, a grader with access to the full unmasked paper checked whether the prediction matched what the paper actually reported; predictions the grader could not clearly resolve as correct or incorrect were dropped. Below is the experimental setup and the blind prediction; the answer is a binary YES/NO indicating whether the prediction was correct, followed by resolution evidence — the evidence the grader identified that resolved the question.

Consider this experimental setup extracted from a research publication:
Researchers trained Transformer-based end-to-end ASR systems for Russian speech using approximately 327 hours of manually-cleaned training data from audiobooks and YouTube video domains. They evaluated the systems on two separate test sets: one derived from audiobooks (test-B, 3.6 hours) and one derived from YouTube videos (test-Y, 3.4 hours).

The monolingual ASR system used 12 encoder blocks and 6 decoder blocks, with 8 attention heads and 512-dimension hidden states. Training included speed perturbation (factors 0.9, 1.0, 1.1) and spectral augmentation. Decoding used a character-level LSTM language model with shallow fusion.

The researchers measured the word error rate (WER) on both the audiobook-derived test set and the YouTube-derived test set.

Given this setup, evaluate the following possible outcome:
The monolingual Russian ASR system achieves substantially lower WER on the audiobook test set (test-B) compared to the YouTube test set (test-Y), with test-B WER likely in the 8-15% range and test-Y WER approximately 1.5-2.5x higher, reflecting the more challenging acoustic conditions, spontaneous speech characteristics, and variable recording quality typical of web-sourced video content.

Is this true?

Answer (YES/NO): YES